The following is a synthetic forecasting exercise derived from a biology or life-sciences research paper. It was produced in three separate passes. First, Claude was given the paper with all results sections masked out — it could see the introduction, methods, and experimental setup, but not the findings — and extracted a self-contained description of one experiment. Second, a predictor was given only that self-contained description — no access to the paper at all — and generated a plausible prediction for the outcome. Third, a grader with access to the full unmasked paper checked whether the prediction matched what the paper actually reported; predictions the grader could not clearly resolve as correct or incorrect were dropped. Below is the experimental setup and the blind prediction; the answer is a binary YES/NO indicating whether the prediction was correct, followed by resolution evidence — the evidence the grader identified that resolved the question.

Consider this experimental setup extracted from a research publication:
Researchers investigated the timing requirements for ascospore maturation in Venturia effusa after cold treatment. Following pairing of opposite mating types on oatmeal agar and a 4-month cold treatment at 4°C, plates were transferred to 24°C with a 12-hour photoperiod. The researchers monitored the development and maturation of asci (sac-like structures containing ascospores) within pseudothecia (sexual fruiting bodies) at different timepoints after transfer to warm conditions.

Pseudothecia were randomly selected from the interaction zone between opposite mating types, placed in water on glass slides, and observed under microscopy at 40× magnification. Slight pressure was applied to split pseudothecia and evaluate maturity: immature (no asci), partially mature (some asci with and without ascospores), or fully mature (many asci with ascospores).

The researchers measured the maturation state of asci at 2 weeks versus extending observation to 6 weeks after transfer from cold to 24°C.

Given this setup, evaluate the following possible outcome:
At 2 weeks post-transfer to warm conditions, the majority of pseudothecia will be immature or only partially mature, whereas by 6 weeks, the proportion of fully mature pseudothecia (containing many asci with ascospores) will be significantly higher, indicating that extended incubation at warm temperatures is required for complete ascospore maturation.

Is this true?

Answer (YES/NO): YES